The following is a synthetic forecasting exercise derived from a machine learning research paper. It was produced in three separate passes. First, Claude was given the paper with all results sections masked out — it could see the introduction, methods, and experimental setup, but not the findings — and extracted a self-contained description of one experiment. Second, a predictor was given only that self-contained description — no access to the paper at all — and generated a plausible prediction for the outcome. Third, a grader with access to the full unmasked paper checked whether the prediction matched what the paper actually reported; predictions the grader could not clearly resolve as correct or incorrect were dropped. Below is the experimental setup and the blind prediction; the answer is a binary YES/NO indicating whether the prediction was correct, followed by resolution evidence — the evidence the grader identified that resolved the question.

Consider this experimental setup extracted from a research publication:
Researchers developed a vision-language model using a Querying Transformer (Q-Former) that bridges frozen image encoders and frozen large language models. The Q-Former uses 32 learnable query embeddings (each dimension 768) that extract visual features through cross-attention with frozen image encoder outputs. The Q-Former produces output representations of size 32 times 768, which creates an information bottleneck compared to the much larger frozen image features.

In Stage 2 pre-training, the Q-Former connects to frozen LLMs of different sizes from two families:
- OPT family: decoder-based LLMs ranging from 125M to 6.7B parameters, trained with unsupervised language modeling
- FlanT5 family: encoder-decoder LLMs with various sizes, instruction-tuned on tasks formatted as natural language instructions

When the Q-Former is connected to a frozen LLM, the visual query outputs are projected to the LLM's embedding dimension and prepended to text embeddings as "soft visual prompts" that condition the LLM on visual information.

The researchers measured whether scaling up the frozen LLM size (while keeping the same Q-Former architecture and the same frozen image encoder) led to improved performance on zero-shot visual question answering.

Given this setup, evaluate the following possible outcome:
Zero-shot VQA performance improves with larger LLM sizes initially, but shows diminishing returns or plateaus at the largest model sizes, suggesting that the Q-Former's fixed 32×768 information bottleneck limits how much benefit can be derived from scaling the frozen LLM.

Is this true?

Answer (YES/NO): NO